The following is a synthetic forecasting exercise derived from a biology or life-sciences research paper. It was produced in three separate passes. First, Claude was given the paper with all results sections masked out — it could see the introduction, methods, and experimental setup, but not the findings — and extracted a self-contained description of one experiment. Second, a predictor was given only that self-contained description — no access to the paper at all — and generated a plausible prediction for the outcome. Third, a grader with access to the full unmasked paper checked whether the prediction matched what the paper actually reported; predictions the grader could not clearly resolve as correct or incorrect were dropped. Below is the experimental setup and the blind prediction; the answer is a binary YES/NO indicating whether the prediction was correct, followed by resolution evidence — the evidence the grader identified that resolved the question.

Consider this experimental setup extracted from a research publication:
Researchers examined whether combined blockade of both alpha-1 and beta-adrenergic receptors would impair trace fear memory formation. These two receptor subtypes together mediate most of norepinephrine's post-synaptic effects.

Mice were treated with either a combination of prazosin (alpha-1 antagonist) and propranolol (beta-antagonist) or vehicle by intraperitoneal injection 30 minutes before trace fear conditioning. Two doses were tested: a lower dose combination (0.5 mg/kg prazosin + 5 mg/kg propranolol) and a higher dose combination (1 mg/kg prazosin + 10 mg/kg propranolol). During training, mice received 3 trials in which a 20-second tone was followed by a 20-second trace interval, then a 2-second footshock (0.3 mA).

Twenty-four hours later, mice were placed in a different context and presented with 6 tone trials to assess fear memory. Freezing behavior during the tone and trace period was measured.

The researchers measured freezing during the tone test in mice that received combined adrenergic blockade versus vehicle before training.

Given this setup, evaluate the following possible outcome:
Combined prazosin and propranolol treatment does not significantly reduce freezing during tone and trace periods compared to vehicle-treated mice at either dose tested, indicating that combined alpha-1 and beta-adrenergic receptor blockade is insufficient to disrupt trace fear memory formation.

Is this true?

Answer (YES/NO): YES